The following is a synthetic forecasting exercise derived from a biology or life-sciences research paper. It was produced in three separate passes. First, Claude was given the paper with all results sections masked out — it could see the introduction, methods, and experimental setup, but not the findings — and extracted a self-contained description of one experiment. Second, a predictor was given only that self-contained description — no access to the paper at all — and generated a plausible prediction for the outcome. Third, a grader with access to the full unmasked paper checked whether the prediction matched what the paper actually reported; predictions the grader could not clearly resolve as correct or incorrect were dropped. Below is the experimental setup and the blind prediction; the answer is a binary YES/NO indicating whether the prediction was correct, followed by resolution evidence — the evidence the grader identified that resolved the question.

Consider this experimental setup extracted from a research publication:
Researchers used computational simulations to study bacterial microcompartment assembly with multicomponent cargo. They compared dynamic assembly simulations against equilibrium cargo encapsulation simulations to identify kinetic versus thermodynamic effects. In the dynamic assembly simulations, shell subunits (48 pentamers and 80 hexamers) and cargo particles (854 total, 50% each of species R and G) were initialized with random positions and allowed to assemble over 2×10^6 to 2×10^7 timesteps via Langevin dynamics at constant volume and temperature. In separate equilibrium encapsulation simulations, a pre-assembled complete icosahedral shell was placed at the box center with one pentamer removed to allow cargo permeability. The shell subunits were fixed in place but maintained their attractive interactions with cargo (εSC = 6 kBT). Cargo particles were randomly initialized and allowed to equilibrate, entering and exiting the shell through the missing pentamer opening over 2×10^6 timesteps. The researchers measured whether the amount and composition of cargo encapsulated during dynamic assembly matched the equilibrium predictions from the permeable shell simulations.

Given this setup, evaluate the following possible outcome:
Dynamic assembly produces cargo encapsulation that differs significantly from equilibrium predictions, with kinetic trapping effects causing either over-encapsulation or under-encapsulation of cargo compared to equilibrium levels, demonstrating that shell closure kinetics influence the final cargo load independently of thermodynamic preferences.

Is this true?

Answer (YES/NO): NO